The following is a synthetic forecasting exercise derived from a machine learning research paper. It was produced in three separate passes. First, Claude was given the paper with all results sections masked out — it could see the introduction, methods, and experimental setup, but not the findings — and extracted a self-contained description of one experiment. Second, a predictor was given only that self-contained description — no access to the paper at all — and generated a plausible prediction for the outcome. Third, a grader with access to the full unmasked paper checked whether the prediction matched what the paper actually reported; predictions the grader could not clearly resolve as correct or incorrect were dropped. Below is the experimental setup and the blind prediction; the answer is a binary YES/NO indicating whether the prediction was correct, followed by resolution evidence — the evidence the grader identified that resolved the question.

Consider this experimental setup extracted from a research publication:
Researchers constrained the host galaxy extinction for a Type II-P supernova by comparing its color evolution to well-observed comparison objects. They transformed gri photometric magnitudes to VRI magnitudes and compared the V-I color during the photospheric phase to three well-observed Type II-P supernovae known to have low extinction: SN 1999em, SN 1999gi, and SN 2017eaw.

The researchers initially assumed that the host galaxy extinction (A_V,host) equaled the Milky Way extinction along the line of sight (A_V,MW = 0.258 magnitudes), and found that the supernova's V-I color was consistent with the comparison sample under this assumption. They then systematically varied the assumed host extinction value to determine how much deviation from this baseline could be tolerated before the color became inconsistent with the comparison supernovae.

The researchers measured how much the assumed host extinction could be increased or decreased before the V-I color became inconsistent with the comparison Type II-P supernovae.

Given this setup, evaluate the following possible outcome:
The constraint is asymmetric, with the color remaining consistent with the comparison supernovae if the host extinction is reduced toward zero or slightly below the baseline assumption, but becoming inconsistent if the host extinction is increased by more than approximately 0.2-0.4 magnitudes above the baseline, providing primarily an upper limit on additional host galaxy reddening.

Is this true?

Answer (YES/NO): NO